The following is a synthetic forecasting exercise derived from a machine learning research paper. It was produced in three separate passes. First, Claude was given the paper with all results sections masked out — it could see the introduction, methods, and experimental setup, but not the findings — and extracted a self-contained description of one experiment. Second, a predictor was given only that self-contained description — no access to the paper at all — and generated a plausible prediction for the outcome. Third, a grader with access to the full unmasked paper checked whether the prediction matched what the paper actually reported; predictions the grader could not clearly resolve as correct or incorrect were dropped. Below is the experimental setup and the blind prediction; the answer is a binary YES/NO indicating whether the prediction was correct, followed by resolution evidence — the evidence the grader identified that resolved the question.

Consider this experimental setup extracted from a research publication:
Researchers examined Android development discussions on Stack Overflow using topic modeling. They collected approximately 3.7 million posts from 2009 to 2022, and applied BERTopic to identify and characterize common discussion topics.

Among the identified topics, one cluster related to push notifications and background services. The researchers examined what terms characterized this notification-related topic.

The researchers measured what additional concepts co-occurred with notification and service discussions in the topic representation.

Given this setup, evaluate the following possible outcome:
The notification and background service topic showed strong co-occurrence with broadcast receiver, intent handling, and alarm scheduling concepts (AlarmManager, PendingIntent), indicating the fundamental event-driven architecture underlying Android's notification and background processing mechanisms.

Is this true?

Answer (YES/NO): NO